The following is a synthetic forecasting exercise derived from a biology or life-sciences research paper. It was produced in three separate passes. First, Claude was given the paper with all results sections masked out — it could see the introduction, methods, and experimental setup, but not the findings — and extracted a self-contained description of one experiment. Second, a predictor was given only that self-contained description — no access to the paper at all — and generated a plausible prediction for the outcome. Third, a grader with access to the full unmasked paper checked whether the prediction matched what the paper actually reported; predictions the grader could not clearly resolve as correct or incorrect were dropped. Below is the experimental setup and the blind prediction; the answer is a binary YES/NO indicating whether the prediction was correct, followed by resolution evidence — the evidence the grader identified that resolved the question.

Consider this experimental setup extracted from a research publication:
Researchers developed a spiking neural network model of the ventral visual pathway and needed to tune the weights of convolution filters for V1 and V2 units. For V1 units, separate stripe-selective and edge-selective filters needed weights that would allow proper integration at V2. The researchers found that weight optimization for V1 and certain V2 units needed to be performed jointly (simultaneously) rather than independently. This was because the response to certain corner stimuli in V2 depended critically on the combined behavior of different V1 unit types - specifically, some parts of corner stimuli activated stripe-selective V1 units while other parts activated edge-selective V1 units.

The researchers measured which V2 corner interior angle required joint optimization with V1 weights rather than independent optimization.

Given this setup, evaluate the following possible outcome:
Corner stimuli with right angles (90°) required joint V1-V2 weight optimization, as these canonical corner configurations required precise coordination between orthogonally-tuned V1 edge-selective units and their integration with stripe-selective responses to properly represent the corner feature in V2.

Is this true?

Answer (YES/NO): NO